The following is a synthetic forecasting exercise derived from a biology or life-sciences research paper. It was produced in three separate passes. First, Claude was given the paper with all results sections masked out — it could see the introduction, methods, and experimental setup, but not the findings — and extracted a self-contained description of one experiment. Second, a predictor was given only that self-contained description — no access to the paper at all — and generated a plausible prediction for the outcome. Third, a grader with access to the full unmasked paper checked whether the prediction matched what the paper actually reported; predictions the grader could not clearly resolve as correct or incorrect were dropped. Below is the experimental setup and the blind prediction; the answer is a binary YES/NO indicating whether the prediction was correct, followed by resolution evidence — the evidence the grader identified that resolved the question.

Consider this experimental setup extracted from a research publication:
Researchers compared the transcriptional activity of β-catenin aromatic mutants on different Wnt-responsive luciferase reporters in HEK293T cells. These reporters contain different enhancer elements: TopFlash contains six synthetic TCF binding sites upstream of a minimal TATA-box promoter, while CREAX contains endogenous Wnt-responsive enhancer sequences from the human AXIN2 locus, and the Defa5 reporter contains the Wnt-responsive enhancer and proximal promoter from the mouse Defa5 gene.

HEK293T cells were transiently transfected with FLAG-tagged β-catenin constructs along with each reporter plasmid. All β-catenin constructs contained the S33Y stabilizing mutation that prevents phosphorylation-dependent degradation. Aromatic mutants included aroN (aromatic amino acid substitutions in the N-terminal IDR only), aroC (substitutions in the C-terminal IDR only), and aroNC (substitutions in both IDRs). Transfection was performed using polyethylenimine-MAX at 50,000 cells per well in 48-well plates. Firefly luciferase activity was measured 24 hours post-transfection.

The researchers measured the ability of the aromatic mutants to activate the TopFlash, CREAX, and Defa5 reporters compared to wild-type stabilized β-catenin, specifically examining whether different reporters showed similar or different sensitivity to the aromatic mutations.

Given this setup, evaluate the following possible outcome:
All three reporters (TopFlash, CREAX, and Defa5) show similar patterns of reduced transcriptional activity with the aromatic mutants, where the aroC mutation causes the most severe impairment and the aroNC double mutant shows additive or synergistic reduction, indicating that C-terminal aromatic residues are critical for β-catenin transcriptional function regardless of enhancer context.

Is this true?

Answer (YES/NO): YES